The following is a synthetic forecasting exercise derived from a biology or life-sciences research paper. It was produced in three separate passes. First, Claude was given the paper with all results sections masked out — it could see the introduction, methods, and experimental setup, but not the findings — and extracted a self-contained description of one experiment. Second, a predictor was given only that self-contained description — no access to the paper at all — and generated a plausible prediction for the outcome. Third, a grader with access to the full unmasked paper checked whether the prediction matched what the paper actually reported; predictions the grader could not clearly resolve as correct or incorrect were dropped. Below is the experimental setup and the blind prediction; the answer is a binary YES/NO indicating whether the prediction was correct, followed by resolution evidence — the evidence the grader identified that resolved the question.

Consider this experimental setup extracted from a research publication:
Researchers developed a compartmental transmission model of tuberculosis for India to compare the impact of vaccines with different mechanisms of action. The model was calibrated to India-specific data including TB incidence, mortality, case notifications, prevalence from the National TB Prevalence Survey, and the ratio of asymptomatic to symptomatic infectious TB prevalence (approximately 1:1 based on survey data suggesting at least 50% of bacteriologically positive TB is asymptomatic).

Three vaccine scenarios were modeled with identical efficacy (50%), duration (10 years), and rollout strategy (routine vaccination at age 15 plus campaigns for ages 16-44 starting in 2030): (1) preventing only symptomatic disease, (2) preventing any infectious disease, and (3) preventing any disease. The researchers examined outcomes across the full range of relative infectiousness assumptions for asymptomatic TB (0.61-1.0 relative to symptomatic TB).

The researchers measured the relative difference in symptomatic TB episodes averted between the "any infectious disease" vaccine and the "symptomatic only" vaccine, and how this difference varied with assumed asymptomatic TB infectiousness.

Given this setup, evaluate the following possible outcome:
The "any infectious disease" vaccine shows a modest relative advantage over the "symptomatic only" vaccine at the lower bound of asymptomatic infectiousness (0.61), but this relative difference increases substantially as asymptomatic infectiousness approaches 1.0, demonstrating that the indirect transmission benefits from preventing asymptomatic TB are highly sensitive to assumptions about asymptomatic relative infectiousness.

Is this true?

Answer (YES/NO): NO